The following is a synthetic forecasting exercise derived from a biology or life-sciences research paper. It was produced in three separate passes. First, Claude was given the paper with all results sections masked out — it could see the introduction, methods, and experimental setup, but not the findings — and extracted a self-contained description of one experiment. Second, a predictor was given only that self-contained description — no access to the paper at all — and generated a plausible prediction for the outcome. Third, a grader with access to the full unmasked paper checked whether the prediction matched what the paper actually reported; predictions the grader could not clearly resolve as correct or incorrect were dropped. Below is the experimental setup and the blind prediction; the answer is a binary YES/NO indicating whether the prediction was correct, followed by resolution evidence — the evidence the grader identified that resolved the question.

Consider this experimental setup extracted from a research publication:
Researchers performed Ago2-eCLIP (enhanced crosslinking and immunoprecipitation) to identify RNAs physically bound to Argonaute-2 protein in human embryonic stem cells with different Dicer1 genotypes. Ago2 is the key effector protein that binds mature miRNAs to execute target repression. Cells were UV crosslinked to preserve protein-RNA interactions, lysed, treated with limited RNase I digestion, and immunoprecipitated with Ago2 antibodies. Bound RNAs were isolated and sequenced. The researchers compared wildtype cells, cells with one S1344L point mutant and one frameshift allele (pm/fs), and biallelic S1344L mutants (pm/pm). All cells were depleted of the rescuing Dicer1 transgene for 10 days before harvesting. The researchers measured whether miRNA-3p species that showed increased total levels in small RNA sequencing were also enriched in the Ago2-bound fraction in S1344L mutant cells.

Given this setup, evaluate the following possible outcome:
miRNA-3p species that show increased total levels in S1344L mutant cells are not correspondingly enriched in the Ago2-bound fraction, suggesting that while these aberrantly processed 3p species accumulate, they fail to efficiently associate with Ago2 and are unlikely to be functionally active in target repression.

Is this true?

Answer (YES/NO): NO